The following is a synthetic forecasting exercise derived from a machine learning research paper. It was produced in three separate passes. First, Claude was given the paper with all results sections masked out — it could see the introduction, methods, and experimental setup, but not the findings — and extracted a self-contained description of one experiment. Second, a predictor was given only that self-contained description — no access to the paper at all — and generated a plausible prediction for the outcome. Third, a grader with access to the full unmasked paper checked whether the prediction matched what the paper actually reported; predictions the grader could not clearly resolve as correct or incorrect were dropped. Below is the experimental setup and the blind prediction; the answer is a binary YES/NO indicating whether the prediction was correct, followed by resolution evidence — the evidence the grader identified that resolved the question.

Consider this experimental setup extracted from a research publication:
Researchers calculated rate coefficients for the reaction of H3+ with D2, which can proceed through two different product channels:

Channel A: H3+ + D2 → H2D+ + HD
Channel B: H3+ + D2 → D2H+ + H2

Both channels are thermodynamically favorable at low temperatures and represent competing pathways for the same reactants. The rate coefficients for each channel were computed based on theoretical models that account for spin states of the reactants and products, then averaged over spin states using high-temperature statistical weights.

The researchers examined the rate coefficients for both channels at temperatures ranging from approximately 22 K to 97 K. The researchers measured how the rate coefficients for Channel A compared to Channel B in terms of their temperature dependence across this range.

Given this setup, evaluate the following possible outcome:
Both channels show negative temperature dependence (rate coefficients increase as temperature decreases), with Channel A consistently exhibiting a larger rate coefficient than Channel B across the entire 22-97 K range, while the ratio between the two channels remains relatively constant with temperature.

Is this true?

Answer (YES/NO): NO